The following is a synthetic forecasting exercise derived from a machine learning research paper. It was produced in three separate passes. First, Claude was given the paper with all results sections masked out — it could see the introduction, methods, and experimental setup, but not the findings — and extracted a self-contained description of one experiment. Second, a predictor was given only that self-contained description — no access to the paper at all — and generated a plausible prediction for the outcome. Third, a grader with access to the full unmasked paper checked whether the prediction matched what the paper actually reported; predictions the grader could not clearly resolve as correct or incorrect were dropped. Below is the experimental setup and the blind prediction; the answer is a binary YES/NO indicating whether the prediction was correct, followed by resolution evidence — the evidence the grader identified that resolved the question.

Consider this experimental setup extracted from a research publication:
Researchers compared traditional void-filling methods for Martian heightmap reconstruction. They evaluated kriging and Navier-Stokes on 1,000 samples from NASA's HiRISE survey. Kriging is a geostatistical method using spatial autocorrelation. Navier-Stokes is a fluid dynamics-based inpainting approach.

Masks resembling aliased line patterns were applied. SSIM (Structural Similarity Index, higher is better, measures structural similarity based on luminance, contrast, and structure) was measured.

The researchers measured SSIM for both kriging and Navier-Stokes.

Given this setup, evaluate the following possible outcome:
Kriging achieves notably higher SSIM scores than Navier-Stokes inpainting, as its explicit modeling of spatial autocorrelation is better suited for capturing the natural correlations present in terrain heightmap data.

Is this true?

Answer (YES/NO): NO